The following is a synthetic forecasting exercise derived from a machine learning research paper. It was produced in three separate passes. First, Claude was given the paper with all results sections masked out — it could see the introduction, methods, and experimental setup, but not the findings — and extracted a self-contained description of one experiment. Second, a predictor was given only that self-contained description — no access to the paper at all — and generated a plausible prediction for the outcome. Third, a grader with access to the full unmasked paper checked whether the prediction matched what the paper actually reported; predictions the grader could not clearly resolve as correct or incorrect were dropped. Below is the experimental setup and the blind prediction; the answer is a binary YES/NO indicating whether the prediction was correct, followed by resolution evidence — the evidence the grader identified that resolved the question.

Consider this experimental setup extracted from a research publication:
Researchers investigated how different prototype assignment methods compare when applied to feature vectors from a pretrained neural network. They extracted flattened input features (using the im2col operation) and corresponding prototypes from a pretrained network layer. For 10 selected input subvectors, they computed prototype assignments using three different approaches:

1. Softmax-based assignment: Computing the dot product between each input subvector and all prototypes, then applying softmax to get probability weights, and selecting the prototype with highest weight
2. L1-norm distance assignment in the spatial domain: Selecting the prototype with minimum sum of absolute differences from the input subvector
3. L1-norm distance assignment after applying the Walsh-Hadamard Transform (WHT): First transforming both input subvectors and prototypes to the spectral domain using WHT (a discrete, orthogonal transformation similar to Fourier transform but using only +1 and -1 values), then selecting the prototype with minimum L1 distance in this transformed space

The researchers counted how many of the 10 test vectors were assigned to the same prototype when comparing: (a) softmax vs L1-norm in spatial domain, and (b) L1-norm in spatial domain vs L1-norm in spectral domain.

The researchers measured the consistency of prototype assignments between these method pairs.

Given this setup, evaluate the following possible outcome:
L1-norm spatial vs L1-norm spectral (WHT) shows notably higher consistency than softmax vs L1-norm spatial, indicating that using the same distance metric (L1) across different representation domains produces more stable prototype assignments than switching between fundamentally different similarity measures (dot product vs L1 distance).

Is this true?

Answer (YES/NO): YES